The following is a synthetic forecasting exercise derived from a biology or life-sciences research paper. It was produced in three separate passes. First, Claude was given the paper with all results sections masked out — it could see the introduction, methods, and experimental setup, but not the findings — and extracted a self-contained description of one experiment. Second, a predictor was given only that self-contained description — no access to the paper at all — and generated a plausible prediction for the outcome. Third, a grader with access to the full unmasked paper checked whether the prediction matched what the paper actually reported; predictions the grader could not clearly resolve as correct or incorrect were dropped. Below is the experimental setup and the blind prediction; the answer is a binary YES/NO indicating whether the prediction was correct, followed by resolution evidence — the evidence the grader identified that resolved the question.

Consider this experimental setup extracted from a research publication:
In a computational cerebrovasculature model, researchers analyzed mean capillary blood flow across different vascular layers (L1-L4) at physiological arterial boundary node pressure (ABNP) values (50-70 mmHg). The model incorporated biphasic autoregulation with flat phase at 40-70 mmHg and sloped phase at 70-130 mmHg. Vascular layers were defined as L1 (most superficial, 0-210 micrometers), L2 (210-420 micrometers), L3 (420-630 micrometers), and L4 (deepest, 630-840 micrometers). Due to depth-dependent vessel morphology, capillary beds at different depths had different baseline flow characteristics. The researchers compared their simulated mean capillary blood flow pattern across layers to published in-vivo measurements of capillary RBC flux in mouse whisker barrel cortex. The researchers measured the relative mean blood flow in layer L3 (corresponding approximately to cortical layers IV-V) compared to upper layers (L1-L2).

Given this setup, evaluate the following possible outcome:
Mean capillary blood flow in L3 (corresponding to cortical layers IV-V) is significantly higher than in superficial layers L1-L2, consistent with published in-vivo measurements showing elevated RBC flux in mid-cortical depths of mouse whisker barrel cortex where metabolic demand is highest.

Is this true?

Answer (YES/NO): NO